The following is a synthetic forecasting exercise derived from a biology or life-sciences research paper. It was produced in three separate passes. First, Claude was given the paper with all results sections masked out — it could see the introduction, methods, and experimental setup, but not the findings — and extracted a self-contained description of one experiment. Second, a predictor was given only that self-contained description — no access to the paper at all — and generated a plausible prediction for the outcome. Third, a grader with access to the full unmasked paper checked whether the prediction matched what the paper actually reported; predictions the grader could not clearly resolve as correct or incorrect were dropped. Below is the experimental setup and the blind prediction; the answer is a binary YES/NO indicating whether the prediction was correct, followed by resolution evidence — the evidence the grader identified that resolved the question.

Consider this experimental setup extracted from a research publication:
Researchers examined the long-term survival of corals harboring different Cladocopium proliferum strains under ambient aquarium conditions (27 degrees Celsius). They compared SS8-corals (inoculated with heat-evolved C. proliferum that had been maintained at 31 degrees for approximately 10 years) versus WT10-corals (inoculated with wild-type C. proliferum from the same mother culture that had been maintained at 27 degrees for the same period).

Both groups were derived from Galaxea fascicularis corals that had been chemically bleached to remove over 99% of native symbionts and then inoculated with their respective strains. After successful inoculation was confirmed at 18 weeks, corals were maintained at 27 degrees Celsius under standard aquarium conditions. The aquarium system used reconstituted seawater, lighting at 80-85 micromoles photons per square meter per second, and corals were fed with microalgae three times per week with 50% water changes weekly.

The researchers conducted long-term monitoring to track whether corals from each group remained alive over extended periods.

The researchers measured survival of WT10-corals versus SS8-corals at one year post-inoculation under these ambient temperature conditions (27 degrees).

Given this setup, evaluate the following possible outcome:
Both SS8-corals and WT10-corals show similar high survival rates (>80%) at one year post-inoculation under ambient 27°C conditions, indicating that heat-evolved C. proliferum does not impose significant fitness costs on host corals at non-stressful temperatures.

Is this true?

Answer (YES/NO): NO